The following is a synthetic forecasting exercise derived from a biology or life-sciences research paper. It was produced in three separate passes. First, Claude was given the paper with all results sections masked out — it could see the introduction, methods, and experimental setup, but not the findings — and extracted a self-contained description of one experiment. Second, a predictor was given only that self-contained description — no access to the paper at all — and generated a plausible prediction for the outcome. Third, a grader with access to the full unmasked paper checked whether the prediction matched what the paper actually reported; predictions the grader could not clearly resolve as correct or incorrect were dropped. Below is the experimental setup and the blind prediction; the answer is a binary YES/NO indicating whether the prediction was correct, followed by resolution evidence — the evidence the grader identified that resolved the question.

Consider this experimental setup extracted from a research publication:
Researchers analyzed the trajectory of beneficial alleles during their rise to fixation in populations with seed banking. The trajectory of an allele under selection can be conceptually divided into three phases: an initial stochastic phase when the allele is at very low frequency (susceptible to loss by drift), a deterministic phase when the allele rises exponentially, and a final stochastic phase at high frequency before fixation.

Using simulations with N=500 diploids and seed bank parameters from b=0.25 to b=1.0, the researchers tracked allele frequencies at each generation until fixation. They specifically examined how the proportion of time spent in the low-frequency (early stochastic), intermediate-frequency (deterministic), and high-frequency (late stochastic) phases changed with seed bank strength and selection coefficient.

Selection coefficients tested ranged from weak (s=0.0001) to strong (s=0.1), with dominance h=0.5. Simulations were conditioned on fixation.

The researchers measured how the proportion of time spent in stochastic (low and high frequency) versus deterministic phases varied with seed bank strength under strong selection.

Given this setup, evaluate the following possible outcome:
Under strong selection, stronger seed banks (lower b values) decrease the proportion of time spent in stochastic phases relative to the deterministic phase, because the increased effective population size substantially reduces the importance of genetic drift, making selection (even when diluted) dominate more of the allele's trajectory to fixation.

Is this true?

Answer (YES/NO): NO